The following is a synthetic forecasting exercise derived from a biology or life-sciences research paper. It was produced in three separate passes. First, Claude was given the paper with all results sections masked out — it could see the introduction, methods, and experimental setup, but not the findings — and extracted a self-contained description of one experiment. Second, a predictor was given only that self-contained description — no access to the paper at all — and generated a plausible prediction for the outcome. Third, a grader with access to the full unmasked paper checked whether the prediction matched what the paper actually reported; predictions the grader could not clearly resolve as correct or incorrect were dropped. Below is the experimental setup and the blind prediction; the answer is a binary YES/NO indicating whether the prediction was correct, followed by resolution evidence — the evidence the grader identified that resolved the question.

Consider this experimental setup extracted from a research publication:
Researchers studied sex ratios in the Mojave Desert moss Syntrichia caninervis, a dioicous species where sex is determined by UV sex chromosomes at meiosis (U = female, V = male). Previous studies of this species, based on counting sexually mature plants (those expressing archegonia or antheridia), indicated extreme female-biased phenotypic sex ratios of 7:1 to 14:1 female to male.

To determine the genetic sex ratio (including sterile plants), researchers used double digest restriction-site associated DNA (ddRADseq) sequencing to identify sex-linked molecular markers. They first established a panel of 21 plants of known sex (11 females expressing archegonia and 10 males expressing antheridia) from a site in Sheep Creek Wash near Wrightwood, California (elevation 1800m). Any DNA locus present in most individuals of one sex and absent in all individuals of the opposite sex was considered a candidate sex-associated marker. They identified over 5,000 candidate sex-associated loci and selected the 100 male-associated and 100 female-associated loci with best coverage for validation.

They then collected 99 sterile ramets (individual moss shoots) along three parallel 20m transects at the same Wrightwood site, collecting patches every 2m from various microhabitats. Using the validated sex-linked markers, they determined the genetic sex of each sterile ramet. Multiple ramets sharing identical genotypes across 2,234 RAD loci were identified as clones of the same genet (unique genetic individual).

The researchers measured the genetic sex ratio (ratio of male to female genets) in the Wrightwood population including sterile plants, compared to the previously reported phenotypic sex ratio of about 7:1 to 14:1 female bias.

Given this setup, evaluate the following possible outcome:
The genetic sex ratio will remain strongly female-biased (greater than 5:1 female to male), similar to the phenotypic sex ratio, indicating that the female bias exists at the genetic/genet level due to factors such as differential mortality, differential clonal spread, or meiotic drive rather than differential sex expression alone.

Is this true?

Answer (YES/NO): NO